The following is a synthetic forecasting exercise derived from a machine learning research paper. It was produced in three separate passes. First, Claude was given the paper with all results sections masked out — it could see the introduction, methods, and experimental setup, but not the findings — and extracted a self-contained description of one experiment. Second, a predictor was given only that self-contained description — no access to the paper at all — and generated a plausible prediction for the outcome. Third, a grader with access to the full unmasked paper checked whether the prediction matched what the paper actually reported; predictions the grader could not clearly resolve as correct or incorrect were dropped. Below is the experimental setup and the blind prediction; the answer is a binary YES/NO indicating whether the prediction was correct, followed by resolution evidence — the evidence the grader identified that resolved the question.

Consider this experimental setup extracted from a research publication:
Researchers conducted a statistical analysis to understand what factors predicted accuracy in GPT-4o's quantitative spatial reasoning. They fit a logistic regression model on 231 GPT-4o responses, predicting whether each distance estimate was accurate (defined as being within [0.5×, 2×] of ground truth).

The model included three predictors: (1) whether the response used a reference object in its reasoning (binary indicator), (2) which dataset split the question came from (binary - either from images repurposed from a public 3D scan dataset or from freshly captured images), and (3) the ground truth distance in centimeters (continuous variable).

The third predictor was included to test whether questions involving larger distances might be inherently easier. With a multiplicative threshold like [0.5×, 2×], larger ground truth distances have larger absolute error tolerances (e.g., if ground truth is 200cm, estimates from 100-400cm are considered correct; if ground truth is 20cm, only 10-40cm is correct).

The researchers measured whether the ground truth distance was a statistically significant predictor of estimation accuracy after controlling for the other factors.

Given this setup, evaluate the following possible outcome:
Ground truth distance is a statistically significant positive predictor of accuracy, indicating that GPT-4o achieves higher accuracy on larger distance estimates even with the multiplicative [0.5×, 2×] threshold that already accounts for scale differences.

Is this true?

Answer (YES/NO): NO